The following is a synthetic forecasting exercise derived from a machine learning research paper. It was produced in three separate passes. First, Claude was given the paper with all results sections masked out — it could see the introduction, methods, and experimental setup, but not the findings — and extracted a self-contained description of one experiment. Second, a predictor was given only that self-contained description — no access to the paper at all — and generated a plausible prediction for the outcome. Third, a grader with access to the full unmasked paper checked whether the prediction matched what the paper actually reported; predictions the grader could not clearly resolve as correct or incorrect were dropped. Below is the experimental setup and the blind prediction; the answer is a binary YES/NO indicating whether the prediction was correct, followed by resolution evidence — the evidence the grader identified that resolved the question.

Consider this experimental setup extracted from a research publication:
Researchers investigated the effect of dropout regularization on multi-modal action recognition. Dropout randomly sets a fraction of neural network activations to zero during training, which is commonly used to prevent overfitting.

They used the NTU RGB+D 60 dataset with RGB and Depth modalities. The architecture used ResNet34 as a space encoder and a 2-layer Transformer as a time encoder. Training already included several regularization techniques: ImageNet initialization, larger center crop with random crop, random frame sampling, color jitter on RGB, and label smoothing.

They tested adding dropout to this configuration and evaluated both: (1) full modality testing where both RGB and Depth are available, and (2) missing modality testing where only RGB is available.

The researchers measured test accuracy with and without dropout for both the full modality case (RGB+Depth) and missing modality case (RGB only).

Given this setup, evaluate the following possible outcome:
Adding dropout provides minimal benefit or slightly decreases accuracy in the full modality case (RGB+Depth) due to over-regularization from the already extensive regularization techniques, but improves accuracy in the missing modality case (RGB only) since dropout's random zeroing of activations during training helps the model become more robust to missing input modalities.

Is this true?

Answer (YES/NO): NO